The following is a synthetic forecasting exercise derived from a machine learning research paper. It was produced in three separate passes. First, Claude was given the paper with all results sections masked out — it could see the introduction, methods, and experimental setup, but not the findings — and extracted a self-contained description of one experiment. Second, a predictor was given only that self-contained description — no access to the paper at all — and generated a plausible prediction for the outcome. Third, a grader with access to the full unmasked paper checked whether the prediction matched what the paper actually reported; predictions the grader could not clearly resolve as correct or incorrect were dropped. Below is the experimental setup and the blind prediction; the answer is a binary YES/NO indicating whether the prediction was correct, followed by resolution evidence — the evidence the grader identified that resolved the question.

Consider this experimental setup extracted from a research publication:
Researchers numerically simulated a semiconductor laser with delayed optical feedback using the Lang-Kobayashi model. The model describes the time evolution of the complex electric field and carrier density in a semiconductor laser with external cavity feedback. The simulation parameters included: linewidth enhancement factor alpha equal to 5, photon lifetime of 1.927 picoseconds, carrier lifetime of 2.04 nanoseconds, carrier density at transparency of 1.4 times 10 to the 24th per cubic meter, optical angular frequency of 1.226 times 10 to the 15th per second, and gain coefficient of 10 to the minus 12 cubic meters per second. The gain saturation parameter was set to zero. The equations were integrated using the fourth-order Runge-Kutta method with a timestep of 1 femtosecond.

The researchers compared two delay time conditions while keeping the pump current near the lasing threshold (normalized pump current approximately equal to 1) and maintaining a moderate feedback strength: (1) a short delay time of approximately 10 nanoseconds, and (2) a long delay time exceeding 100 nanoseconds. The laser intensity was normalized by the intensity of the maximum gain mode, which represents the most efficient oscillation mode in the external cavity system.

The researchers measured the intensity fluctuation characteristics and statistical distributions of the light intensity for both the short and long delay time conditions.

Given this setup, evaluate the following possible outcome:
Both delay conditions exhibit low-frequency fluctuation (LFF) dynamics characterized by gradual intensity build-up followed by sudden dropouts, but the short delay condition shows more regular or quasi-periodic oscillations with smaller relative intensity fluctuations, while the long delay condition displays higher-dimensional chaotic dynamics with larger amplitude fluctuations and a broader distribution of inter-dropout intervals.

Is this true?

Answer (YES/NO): NO